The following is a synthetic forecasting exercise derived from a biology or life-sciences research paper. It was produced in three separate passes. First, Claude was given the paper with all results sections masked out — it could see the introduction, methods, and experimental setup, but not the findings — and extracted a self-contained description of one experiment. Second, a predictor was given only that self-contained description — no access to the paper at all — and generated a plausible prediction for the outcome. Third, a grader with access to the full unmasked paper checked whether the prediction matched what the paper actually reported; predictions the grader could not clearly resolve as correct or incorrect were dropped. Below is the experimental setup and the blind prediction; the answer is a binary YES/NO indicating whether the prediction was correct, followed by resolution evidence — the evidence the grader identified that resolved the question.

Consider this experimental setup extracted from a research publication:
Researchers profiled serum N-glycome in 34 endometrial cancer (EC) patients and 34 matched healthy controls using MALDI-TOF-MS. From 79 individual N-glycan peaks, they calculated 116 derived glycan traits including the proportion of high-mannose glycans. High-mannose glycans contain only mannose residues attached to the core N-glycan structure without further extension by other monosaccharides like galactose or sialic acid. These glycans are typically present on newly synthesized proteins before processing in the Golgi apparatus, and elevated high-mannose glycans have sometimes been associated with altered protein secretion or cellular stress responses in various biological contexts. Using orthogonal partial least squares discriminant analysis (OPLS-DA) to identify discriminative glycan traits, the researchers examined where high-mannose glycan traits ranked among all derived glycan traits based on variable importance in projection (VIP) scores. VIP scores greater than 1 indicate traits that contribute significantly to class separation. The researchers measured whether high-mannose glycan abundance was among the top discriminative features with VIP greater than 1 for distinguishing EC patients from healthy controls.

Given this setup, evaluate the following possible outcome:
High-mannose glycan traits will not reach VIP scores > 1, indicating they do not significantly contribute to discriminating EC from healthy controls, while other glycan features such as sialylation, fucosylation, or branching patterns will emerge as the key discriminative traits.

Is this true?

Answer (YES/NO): NO